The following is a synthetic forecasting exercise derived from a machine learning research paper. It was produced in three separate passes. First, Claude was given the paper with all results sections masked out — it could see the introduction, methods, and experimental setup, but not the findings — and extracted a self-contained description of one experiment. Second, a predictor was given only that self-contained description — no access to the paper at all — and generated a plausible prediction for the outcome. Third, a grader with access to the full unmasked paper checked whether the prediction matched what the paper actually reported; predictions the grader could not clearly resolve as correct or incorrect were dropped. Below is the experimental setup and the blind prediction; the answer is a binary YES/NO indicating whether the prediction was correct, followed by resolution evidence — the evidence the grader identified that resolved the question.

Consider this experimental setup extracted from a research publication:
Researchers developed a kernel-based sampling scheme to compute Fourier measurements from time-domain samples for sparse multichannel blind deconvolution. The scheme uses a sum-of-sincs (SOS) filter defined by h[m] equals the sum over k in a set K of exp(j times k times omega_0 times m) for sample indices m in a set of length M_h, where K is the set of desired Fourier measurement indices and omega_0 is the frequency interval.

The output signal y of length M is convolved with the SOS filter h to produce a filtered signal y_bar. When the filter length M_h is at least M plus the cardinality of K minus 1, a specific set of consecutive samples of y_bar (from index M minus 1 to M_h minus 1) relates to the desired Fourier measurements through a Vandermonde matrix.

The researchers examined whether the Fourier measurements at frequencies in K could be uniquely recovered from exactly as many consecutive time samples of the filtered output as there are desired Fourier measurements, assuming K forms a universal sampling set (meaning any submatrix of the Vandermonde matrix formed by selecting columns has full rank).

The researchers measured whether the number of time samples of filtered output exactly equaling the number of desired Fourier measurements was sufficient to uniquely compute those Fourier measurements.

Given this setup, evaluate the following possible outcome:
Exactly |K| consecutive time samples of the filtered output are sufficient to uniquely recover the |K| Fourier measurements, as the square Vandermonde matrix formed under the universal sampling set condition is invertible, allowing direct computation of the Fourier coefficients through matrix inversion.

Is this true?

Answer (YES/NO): YES